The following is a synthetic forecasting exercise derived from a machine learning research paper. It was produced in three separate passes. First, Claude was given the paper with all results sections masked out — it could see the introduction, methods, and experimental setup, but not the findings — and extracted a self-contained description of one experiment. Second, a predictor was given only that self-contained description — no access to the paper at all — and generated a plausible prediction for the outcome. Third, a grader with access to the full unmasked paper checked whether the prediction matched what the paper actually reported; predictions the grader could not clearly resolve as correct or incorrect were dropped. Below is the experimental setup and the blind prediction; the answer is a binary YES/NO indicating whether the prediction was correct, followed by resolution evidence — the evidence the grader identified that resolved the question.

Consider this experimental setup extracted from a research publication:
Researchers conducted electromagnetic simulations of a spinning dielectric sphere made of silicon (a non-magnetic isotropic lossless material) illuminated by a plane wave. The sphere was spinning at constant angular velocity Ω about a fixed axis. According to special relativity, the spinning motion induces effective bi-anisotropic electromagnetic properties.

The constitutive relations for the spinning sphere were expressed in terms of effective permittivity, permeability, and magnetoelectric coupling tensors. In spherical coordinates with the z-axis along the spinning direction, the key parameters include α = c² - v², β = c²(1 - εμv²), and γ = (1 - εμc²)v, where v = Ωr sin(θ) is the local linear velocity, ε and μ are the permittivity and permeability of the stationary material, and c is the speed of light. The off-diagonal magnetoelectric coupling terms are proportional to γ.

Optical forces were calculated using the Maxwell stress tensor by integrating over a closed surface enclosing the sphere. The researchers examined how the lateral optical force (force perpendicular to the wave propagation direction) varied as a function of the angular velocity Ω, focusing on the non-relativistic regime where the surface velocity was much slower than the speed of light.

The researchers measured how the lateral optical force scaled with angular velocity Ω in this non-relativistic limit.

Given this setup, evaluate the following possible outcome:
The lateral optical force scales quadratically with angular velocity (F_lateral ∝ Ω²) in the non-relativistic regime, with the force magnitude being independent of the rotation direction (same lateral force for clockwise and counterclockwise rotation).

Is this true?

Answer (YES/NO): NO